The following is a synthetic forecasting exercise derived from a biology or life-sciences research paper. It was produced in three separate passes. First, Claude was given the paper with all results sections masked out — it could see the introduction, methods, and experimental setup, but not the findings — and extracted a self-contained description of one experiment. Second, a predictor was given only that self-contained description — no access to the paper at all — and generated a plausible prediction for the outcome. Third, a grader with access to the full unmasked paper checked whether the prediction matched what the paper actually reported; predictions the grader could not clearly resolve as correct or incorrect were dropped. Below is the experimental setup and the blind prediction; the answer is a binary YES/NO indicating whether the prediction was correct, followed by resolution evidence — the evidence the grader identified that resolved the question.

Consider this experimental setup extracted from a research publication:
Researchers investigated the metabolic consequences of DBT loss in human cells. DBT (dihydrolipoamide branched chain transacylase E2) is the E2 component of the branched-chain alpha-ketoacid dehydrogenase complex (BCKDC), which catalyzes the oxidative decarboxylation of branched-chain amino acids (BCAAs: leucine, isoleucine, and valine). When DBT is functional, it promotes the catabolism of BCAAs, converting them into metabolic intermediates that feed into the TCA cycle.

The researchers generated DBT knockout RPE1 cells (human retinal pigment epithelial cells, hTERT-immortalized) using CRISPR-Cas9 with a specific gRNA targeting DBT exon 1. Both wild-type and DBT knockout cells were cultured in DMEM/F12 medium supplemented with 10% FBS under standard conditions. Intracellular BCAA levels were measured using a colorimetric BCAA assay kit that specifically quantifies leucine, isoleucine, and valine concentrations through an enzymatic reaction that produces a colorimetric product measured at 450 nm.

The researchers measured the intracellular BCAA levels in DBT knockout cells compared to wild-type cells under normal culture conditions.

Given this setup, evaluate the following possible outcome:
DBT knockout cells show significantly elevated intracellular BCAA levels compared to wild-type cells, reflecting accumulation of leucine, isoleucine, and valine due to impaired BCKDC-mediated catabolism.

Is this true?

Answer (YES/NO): YES